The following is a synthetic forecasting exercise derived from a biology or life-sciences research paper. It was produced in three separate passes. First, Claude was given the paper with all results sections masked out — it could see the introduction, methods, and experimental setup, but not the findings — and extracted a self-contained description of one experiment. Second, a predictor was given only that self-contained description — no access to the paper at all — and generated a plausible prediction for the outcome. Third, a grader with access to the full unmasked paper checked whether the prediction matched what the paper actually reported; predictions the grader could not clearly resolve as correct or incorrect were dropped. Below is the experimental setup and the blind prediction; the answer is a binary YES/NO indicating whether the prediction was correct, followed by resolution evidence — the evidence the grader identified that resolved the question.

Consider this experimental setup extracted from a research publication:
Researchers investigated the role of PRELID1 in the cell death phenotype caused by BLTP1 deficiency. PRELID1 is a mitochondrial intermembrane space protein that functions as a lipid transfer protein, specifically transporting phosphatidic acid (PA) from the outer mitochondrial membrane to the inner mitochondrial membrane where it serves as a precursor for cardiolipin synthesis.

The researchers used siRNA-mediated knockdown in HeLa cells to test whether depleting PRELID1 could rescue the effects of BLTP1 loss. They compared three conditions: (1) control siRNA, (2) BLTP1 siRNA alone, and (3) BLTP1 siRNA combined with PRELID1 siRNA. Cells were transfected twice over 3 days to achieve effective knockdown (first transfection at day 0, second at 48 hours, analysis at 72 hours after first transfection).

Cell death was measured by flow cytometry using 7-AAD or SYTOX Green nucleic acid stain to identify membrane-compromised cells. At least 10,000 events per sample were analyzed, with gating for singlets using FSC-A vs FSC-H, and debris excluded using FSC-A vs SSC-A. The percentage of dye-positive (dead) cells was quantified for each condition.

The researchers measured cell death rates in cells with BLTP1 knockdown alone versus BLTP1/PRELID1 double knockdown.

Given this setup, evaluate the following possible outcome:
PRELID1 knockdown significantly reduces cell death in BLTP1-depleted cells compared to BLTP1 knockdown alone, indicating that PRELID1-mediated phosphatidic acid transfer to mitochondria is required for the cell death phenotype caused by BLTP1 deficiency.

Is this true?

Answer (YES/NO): YES